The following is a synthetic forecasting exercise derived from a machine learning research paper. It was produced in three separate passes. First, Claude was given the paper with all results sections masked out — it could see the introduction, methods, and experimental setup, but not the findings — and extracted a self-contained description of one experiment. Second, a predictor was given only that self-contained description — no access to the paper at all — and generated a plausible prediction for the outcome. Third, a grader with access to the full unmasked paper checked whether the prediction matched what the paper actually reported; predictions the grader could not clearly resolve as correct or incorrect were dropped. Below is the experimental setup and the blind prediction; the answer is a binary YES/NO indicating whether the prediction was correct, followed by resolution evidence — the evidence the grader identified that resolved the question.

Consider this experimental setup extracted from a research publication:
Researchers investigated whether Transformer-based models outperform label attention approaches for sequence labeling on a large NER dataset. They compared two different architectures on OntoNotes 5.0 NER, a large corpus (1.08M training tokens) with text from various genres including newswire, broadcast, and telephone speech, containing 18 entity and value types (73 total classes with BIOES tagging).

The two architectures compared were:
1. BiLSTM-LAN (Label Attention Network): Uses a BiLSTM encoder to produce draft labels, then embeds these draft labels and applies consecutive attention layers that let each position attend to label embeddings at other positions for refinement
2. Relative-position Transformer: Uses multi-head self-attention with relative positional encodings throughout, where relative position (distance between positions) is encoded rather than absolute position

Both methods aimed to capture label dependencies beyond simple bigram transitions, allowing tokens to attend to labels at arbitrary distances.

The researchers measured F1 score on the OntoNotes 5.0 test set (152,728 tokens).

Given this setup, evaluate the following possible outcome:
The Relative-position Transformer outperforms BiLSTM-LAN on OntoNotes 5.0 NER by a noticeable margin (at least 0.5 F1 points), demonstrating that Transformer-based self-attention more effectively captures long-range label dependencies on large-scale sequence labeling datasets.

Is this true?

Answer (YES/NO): NO